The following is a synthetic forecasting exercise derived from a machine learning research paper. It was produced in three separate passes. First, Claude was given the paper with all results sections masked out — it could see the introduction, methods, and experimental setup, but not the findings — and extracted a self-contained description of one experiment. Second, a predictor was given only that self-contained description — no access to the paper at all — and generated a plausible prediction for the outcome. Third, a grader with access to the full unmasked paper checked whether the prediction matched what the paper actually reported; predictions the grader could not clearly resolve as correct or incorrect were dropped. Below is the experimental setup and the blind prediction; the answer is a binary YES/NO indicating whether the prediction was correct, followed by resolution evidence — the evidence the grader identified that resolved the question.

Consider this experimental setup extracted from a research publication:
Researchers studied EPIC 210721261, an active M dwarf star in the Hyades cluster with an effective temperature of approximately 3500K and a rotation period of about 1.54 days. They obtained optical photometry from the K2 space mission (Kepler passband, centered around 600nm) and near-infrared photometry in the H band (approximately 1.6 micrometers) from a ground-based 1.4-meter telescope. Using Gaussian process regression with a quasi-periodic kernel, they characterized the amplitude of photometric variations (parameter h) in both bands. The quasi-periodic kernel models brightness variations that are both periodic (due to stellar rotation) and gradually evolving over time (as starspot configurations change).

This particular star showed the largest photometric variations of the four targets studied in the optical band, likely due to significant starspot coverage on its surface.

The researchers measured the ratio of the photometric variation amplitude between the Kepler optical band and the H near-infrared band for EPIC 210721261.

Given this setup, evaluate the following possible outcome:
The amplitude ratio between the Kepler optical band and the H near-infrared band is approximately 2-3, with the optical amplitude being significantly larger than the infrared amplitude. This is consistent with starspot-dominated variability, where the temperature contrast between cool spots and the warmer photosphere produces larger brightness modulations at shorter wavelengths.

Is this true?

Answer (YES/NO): NO